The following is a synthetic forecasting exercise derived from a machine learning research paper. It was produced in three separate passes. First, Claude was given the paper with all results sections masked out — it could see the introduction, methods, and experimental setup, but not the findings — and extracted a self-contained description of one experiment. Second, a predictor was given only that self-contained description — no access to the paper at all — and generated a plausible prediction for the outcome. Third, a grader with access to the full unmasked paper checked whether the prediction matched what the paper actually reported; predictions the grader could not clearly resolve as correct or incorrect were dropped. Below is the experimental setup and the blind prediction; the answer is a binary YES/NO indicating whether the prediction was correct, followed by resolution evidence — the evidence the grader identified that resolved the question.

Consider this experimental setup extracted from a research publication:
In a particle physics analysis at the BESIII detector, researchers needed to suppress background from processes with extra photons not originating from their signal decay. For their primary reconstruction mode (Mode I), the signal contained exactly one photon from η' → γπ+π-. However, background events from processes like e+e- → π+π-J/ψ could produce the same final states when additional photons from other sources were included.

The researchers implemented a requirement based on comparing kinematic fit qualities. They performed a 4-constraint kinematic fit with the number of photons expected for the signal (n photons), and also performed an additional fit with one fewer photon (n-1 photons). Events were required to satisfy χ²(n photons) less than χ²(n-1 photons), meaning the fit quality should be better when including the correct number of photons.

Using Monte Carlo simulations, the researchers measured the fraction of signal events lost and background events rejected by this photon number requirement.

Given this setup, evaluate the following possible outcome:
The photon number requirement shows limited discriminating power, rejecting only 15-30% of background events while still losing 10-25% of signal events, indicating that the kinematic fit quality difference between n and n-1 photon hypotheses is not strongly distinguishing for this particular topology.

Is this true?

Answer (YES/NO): NO